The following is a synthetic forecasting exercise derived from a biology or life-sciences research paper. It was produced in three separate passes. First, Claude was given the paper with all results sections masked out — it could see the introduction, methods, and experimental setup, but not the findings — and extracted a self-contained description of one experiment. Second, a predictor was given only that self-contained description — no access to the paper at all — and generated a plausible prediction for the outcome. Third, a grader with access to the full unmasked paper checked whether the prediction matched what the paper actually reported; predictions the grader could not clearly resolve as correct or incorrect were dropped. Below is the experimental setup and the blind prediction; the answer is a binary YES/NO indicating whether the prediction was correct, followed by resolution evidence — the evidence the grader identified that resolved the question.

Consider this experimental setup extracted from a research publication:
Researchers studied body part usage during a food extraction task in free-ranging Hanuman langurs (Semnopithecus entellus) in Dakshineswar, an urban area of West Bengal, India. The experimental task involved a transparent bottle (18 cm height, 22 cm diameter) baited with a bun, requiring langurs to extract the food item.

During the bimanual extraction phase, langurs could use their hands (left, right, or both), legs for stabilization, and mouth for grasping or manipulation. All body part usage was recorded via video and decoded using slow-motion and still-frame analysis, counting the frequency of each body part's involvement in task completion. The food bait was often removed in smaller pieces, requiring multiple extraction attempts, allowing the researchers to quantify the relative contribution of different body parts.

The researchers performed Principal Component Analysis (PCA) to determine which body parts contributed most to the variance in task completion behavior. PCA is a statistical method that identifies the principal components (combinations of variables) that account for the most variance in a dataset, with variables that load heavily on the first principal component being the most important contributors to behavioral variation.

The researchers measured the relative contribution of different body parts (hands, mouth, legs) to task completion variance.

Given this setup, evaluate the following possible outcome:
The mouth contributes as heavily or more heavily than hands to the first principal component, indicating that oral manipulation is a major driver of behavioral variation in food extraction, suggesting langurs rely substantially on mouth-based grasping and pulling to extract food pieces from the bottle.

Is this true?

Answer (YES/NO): NO